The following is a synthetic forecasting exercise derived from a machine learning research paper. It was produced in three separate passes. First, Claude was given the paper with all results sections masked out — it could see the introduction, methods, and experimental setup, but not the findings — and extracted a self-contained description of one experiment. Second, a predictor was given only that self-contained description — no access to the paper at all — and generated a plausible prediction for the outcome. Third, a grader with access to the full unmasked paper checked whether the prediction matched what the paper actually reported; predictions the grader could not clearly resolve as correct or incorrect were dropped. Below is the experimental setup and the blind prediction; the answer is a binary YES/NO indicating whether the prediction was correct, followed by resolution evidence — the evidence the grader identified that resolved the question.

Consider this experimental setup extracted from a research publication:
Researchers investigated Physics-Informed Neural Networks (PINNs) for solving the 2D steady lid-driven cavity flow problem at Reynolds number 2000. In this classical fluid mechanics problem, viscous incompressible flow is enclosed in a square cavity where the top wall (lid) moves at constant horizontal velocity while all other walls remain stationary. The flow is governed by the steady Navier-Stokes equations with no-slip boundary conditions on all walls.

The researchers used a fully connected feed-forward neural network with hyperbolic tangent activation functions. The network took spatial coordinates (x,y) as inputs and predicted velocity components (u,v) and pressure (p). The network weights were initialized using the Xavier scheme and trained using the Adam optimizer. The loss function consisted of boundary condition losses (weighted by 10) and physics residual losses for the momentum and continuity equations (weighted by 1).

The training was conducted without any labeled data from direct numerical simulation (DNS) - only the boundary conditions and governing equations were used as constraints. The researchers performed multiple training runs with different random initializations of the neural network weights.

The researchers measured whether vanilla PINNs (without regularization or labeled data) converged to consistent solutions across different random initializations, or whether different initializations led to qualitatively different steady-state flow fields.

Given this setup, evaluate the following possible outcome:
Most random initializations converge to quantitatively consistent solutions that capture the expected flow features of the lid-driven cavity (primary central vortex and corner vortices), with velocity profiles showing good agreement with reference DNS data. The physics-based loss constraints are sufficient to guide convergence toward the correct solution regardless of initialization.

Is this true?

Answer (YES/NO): NO